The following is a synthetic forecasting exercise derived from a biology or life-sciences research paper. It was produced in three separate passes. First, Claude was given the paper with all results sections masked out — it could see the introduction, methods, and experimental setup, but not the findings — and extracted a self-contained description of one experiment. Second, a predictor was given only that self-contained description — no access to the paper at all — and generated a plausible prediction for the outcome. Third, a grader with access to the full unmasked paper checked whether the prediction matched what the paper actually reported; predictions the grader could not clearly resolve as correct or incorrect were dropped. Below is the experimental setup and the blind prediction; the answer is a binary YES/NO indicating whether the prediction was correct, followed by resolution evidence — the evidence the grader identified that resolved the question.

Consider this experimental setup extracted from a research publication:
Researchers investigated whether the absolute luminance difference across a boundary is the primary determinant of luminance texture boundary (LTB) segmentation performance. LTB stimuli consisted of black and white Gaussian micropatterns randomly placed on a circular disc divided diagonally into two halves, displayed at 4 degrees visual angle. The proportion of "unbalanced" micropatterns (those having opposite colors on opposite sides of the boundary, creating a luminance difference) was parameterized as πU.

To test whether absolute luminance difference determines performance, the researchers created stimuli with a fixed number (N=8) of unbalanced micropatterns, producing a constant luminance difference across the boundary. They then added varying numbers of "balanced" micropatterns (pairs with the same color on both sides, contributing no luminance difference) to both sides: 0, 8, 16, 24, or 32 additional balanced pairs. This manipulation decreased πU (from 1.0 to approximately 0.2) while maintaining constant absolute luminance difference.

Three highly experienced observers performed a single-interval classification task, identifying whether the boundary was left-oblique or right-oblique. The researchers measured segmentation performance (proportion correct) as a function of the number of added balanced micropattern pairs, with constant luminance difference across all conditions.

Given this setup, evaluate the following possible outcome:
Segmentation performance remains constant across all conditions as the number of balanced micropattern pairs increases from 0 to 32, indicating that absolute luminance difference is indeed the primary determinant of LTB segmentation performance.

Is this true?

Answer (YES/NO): NO